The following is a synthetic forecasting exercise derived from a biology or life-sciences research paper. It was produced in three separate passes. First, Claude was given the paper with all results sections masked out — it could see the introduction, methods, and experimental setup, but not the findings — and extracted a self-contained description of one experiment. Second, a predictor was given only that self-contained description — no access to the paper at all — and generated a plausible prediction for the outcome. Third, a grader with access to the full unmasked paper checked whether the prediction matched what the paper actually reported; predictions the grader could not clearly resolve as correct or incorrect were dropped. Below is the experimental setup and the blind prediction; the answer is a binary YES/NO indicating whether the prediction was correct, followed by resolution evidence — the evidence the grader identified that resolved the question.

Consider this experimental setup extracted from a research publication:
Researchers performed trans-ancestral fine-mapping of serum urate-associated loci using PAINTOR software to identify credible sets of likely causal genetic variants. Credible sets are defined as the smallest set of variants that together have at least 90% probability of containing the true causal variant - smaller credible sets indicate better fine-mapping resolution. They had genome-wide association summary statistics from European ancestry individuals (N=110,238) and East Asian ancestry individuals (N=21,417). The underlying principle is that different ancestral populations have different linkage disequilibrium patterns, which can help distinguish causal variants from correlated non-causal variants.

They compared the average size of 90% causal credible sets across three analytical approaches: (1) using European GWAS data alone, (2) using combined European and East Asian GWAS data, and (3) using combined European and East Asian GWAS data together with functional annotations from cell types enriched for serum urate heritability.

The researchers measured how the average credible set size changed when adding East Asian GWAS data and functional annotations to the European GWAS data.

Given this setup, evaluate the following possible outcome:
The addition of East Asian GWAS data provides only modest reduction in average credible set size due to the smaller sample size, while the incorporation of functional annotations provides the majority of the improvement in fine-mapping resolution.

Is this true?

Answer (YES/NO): NO